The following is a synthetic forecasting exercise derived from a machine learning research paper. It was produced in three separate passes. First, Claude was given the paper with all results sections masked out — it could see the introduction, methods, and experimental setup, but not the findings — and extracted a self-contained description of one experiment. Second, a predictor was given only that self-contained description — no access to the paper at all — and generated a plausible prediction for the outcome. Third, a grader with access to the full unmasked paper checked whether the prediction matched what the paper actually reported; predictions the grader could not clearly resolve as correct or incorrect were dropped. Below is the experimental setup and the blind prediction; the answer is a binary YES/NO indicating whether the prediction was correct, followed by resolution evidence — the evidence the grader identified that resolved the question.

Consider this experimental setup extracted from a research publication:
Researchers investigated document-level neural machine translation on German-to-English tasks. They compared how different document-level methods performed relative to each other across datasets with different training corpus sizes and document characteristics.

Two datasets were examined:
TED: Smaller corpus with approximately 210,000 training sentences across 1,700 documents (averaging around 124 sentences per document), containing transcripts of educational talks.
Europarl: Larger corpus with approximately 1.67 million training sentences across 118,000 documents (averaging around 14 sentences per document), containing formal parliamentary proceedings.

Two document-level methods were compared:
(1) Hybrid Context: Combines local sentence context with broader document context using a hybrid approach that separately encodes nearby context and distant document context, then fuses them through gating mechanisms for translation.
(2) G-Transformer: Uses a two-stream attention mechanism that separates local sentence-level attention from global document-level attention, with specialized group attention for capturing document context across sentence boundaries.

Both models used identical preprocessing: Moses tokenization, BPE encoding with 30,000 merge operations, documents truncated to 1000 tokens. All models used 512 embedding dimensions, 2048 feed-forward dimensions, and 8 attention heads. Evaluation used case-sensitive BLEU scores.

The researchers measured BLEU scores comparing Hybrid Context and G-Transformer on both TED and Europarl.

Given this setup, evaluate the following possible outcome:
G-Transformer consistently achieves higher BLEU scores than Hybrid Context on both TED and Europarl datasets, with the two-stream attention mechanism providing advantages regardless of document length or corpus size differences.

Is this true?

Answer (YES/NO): NO